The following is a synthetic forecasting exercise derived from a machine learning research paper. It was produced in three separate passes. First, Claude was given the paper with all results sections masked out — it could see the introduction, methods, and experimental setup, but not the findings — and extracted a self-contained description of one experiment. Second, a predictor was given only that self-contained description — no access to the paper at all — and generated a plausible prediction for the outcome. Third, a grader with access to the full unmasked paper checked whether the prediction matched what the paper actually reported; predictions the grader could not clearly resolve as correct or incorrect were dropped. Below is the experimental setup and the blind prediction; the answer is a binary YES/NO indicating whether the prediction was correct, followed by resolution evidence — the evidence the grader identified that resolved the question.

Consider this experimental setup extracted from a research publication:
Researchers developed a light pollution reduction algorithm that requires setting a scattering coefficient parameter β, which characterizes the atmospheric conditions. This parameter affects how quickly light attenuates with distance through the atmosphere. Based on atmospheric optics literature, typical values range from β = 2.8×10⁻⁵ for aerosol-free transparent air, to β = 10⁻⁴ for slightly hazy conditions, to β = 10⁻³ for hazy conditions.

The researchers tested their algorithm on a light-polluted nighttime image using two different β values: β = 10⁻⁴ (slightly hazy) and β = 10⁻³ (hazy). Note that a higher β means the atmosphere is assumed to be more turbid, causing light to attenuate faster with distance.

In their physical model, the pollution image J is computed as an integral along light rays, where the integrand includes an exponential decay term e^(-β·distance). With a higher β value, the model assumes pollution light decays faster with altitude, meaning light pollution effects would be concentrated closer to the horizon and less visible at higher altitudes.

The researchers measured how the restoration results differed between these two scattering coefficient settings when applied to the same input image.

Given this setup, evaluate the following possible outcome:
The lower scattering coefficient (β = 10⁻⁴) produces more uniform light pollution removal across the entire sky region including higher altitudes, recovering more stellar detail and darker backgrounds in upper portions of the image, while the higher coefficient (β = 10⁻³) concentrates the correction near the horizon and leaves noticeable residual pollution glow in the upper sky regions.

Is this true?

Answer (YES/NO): NO